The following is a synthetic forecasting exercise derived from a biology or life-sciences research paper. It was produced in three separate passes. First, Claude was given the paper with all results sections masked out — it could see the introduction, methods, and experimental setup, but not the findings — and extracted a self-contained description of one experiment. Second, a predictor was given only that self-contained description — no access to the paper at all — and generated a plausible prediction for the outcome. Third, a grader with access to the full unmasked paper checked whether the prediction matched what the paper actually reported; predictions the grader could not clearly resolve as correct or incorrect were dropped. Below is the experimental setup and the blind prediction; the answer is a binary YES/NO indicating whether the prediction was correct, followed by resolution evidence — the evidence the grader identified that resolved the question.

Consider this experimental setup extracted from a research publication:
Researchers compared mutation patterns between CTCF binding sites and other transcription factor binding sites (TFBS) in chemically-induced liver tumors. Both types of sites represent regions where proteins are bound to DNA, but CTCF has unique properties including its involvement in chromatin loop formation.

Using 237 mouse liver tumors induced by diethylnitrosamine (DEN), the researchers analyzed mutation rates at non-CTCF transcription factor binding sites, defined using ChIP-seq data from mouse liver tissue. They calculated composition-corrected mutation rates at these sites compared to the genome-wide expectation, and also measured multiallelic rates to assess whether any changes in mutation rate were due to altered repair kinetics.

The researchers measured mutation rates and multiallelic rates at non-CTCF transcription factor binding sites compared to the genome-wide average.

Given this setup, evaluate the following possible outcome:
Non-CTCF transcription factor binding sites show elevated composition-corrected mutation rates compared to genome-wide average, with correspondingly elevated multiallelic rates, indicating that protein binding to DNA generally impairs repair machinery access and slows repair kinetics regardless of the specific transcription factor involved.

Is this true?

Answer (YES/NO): NO